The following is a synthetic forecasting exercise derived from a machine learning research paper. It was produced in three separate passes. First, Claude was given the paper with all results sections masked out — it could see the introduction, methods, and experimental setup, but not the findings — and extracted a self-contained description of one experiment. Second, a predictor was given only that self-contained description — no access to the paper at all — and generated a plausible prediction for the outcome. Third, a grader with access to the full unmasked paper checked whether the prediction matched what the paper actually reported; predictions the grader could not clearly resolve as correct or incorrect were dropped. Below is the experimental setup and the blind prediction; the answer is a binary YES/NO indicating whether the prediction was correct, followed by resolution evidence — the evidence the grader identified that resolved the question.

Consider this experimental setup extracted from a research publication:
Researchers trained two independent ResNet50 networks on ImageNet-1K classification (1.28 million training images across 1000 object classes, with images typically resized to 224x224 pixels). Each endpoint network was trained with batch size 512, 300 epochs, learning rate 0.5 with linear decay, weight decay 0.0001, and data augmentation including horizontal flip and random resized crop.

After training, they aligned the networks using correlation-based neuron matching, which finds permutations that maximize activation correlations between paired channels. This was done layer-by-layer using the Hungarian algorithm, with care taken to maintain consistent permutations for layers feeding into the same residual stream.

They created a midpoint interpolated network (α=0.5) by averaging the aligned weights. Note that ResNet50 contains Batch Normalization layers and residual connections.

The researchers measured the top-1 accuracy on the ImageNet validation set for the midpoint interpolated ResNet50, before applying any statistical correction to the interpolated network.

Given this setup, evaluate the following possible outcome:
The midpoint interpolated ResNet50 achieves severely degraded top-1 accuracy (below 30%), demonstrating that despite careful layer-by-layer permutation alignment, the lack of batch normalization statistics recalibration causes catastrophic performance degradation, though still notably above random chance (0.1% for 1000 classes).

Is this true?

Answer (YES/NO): NO